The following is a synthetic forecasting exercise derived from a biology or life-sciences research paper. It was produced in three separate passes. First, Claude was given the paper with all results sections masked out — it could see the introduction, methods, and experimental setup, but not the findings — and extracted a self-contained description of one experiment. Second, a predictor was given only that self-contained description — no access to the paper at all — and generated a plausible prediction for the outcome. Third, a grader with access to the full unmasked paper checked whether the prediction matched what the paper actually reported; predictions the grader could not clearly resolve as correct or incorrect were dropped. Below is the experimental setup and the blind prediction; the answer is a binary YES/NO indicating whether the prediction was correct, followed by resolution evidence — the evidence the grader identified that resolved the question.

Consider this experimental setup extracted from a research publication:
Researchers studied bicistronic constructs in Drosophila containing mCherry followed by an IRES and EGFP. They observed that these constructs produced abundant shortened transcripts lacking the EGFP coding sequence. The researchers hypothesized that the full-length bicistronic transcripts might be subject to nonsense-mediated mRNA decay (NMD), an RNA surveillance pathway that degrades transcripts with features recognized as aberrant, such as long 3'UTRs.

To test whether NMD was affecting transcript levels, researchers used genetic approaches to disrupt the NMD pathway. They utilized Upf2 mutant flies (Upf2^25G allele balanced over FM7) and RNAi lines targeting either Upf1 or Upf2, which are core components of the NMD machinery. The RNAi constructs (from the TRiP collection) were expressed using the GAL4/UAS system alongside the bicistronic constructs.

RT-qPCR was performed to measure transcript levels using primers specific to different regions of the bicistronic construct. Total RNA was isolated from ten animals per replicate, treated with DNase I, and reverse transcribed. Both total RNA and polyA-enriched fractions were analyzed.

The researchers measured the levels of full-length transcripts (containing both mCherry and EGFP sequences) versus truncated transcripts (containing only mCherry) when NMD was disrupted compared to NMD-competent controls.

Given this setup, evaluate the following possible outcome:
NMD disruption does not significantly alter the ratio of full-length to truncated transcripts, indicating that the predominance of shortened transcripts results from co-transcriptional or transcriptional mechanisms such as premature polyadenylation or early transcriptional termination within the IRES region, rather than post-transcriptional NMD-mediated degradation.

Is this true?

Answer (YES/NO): YES